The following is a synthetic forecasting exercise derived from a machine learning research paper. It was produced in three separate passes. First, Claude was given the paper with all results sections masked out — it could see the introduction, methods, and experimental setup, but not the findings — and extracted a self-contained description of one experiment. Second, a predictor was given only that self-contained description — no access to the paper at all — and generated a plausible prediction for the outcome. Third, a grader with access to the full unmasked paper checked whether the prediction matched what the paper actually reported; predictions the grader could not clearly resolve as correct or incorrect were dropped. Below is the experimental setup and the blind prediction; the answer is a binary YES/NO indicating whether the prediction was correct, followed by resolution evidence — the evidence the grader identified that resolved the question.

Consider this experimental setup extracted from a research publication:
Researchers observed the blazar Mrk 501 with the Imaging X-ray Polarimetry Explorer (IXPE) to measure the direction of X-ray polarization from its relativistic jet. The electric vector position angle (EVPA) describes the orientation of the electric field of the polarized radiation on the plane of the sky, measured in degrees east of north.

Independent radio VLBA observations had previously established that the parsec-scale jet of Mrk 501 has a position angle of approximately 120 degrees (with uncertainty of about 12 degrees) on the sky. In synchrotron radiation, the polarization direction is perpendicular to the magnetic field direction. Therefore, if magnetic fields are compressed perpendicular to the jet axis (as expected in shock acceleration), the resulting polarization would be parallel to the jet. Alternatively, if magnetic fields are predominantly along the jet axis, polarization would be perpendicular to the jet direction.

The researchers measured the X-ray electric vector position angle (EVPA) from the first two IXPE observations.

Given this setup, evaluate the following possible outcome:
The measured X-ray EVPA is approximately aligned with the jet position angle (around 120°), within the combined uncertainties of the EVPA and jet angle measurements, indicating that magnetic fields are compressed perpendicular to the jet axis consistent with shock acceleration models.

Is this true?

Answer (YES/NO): YES